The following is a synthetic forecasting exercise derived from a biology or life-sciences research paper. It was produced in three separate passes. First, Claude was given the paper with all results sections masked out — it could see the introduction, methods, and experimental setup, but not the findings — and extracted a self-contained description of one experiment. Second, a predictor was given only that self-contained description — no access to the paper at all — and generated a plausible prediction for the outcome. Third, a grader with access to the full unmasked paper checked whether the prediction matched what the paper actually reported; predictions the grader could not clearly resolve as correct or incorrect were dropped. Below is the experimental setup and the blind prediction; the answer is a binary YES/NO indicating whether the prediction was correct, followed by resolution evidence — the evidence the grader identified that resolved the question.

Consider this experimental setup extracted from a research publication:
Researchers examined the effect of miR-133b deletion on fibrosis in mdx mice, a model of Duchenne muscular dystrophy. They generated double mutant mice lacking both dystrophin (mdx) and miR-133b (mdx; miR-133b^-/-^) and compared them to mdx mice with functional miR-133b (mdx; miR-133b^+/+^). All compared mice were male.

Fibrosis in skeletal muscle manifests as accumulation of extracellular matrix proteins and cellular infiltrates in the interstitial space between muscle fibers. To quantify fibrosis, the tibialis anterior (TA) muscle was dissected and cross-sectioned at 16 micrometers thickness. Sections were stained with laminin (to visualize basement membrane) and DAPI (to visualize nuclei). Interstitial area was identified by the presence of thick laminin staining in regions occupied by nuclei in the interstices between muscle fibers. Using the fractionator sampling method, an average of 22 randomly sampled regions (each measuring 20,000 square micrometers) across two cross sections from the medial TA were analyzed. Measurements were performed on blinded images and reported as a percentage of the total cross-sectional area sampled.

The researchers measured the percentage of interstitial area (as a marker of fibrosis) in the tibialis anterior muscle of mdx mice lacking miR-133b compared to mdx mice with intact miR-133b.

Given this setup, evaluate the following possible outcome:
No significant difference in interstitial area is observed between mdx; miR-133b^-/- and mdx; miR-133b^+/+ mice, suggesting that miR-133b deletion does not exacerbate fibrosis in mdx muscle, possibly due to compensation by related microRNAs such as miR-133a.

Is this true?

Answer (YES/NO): NO